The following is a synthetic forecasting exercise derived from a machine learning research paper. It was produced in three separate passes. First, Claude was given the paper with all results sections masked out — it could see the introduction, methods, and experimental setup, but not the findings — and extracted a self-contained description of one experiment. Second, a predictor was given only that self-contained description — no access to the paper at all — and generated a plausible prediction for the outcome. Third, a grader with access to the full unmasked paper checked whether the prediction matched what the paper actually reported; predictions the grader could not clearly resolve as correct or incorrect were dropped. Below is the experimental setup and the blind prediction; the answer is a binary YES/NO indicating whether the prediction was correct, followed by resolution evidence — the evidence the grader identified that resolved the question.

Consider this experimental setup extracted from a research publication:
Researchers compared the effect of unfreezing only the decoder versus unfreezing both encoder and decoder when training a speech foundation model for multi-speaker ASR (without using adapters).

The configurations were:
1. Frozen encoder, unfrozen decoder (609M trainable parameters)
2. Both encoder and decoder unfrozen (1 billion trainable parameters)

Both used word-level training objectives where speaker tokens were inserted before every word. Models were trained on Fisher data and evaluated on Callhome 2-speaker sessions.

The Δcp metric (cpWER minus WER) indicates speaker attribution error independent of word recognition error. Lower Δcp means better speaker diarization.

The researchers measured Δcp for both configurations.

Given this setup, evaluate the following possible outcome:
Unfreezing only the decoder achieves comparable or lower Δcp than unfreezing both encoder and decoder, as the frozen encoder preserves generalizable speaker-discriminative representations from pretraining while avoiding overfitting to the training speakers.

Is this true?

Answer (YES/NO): NO